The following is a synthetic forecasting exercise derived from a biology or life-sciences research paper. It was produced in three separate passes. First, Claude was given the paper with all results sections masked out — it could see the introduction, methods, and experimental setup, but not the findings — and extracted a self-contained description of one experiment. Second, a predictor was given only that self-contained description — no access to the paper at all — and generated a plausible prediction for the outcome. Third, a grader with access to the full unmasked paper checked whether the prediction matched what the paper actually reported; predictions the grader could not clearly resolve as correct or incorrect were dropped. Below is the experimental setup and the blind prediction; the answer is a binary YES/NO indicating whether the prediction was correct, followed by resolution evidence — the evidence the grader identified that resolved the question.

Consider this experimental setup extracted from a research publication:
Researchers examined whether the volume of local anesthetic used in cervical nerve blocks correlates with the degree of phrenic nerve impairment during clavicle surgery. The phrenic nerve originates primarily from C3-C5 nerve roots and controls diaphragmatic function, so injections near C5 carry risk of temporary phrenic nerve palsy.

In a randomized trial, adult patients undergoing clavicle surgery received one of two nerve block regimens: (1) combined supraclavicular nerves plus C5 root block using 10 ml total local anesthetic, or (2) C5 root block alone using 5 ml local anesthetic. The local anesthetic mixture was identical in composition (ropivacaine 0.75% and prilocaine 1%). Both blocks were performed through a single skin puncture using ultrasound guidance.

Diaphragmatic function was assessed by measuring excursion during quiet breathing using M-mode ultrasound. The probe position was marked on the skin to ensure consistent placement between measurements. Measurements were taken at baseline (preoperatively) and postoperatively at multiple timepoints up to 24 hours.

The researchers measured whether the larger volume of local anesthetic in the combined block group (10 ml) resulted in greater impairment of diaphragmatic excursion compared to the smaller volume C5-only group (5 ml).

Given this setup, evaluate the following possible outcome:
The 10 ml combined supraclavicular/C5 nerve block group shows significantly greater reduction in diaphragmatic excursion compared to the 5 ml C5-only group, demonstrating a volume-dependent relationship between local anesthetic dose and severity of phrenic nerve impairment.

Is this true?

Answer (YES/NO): NO